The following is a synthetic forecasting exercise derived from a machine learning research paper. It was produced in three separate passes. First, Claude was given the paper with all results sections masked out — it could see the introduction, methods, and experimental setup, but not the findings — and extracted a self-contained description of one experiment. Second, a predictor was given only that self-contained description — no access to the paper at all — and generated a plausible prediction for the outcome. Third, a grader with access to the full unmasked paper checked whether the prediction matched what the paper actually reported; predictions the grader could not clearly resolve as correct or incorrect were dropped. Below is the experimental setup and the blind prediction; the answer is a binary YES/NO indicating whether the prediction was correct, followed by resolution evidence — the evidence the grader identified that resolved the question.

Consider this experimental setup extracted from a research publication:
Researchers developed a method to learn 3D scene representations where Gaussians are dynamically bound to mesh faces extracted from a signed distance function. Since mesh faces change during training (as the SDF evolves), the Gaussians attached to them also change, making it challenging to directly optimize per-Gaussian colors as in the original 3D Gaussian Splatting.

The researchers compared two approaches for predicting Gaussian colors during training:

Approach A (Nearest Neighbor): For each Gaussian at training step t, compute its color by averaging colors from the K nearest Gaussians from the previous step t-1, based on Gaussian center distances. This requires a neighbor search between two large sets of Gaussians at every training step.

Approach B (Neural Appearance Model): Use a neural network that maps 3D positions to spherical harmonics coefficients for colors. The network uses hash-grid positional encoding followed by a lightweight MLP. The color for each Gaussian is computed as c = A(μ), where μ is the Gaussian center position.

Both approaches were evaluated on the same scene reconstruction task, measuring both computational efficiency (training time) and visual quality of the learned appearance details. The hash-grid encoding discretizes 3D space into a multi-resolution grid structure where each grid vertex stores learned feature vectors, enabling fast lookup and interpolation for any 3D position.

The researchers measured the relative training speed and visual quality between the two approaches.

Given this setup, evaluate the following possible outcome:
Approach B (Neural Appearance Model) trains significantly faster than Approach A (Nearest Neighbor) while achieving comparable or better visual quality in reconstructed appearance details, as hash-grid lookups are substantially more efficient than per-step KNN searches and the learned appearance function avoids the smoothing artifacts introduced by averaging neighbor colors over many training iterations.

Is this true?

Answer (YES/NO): YES